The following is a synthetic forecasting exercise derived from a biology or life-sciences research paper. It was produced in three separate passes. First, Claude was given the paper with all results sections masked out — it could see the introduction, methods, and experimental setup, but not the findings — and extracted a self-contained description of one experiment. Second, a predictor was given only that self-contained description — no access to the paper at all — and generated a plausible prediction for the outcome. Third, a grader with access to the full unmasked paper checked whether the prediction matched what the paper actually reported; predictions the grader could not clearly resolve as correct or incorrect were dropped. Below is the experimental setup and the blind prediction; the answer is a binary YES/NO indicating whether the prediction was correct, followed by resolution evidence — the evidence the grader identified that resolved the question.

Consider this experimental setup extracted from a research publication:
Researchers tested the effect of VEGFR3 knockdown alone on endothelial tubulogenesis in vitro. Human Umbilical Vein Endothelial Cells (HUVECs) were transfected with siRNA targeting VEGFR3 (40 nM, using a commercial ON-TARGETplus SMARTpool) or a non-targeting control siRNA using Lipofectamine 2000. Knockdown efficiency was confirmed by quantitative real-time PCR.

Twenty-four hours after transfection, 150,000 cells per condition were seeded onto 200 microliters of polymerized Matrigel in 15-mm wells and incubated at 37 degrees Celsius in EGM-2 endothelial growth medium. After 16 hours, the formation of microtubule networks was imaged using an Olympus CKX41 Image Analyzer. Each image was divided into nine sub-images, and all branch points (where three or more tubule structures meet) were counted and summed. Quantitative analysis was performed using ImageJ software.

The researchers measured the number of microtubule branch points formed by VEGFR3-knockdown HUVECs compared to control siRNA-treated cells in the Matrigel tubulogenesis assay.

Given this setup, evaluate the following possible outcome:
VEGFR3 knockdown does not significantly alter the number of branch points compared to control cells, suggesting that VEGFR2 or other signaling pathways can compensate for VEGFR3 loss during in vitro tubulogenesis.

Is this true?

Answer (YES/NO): NO